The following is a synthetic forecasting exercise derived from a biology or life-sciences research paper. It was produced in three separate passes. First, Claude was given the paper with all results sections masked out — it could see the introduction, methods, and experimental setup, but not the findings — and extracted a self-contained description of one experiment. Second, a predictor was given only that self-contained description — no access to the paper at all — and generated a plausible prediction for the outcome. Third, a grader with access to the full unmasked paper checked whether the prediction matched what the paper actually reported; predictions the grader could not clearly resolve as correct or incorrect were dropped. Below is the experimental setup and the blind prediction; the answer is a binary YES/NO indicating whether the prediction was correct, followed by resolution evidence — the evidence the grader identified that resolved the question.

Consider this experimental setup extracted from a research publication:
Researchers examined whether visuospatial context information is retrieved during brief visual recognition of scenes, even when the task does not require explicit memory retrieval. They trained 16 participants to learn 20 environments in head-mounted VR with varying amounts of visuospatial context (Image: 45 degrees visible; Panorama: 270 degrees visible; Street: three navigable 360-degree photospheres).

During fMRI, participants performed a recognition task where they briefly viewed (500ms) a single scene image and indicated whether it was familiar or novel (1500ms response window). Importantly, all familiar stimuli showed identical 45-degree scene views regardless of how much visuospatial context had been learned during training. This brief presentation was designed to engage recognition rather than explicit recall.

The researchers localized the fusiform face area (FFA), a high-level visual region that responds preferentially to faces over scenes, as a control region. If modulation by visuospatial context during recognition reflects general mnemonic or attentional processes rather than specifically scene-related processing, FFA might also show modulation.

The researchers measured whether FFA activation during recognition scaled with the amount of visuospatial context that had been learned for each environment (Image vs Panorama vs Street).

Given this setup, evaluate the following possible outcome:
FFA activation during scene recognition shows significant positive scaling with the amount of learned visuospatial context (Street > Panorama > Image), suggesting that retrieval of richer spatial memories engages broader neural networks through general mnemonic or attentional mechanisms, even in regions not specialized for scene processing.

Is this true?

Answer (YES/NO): NO